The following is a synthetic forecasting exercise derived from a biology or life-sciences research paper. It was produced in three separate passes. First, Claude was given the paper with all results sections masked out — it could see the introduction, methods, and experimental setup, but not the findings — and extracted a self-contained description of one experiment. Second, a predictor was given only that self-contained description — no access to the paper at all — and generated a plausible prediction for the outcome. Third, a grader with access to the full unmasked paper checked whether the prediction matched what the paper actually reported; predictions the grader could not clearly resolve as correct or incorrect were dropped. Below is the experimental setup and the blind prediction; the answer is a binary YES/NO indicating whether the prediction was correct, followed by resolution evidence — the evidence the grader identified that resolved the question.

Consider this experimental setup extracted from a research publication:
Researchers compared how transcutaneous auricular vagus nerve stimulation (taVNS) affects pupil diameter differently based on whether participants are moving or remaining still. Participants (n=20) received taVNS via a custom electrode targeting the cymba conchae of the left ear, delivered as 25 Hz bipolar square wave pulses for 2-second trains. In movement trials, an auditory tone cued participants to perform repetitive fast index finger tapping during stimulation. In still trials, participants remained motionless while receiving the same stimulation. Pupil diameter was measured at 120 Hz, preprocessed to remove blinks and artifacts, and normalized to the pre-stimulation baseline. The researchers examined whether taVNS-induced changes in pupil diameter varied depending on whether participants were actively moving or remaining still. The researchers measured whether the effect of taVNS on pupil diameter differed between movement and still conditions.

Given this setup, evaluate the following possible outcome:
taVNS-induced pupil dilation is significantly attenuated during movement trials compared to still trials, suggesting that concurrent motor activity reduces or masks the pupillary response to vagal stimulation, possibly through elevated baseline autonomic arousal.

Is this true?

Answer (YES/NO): NO